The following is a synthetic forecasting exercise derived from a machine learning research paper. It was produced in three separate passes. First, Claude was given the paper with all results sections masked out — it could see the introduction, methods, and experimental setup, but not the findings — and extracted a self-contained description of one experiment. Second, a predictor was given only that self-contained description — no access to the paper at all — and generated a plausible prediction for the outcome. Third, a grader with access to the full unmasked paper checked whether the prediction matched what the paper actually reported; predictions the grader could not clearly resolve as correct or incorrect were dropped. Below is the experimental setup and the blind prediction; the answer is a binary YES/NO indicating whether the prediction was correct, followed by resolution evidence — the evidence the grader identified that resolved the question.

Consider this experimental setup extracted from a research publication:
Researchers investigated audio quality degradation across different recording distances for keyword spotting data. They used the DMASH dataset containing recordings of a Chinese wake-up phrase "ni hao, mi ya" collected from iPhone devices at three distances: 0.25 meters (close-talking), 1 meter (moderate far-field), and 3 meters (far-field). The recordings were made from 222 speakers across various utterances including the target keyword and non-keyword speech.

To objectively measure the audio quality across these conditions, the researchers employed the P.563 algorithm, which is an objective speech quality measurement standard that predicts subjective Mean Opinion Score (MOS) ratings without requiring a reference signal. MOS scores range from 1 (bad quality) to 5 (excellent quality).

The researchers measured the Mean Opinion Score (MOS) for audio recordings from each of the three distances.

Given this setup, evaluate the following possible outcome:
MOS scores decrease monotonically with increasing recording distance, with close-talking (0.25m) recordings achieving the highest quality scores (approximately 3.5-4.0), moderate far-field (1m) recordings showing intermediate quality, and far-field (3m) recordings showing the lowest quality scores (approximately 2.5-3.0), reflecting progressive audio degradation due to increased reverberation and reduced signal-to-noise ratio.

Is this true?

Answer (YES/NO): NO